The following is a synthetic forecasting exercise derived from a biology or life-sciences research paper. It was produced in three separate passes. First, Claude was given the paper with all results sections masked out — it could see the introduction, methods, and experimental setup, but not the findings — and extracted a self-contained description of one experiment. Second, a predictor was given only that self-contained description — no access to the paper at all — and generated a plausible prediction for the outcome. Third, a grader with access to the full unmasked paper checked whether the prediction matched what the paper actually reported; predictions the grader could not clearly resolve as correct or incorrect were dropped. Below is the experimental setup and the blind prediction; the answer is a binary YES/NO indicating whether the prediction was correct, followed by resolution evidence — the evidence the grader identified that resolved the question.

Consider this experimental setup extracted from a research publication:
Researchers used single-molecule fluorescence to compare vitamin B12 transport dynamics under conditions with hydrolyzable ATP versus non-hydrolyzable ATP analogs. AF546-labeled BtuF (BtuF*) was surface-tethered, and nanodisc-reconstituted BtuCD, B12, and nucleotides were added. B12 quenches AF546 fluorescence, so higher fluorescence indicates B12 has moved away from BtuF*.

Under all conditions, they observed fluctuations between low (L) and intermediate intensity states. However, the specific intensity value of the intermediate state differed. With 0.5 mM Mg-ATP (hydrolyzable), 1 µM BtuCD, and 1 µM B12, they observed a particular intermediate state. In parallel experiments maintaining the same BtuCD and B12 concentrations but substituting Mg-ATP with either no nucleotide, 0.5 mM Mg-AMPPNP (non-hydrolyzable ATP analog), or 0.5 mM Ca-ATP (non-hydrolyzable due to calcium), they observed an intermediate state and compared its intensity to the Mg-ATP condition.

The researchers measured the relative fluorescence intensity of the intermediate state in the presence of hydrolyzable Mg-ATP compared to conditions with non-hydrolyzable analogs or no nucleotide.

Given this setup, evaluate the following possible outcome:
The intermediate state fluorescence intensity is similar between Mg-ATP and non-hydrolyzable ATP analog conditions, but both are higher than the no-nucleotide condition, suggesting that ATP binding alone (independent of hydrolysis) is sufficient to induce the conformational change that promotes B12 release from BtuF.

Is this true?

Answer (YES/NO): NO